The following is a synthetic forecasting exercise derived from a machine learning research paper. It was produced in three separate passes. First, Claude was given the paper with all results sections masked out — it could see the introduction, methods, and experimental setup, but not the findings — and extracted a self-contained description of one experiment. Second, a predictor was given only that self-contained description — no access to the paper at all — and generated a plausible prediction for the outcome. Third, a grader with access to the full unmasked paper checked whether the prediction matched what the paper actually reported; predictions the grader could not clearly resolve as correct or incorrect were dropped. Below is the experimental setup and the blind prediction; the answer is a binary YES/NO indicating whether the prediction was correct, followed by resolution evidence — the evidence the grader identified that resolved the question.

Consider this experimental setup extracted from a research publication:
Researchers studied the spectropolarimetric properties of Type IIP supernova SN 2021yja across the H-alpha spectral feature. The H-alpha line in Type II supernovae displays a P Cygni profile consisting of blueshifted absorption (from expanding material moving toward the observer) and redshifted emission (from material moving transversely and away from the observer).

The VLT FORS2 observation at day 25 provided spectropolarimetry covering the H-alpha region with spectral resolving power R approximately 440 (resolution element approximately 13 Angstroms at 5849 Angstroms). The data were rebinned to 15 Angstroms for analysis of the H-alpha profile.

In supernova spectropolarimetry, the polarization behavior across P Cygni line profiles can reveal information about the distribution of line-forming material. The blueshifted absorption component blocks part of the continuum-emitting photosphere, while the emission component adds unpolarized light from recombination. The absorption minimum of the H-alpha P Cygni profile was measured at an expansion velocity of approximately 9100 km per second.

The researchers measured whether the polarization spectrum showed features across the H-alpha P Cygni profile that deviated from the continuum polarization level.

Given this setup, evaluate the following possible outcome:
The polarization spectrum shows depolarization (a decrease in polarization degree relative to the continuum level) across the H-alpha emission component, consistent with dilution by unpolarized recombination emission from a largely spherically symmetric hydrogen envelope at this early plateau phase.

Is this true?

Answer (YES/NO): NO